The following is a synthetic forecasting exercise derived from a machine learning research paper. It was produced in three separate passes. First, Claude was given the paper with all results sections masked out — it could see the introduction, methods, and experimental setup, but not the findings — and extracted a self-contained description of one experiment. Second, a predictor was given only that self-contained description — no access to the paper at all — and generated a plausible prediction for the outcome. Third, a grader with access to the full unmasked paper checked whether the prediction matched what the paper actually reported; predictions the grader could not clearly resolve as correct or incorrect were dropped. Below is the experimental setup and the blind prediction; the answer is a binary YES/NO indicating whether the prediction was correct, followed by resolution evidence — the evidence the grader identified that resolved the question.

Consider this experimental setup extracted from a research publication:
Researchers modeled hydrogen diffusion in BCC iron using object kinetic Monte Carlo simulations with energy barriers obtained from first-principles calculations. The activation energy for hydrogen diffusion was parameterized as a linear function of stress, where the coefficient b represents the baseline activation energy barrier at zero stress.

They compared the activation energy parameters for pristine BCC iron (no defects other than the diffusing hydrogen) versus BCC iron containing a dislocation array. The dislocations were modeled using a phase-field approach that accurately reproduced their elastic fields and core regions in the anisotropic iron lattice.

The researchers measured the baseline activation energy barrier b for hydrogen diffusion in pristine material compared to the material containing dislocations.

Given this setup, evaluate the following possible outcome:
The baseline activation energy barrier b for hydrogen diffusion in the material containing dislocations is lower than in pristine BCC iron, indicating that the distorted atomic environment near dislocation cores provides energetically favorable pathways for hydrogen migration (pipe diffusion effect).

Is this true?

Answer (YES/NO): NO